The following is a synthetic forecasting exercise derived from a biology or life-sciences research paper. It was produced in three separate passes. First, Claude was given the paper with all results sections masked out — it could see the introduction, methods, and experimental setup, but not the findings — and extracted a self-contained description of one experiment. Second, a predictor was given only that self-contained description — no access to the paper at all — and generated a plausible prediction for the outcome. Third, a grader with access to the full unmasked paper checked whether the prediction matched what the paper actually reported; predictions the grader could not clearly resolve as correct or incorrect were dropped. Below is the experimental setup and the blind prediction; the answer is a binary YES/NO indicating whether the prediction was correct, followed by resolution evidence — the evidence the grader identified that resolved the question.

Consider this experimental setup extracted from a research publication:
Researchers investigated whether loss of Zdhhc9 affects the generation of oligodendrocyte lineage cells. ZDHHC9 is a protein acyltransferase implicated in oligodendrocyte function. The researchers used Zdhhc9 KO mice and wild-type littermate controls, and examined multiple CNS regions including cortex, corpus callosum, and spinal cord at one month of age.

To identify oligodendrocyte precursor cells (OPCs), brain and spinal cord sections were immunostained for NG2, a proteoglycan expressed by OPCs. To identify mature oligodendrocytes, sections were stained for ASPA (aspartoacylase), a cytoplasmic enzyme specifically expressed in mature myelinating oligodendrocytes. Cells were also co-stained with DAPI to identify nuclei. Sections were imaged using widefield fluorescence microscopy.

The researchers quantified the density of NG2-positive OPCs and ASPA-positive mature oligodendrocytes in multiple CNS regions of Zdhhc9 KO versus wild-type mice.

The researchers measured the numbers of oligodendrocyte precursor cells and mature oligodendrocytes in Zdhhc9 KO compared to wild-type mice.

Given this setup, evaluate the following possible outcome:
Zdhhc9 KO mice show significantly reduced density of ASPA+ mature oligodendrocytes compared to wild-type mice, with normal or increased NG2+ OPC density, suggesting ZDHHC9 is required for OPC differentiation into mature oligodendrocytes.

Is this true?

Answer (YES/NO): NO